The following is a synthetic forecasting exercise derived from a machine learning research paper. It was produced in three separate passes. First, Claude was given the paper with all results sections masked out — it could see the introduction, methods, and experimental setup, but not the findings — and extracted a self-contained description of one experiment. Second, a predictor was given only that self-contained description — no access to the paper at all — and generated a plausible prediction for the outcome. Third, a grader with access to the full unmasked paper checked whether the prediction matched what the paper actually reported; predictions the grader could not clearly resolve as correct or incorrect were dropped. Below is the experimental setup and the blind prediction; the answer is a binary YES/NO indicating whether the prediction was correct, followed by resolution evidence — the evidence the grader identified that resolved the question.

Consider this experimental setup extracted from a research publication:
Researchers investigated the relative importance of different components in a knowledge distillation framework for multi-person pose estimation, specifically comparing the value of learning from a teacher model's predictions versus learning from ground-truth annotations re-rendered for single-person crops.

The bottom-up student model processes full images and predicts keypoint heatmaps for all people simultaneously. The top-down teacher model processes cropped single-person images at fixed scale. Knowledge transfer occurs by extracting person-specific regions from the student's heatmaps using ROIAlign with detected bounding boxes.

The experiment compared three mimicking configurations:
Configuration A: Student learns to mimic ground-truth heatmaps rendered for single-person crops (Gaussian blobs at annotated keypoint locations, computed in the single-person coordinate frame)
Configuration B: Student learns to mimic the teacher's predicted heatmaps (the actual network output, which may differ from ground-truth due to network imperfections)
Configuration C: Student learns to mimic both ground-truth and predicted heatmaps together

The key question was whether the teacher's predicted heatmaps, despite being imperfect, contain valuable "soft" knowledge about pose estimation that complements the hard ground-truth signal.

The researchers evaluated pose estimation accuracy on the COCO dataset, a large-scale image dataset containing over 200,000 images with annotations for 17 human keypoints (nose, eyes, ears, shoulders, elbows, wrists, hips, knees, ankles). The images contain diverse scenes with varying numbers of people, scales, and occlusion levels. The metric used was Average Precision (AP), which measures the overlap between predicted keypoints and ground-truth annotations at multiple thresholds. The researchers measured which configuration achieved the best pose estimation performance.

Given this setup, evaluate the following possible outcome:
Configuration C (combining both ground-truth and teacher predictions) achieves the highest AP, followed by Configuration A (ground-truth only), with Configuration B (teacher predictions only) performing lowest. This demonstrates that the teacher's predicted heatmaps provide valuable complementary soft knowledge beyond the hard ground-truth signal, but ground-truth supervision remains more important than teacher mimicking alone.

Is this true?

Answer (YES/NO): NO